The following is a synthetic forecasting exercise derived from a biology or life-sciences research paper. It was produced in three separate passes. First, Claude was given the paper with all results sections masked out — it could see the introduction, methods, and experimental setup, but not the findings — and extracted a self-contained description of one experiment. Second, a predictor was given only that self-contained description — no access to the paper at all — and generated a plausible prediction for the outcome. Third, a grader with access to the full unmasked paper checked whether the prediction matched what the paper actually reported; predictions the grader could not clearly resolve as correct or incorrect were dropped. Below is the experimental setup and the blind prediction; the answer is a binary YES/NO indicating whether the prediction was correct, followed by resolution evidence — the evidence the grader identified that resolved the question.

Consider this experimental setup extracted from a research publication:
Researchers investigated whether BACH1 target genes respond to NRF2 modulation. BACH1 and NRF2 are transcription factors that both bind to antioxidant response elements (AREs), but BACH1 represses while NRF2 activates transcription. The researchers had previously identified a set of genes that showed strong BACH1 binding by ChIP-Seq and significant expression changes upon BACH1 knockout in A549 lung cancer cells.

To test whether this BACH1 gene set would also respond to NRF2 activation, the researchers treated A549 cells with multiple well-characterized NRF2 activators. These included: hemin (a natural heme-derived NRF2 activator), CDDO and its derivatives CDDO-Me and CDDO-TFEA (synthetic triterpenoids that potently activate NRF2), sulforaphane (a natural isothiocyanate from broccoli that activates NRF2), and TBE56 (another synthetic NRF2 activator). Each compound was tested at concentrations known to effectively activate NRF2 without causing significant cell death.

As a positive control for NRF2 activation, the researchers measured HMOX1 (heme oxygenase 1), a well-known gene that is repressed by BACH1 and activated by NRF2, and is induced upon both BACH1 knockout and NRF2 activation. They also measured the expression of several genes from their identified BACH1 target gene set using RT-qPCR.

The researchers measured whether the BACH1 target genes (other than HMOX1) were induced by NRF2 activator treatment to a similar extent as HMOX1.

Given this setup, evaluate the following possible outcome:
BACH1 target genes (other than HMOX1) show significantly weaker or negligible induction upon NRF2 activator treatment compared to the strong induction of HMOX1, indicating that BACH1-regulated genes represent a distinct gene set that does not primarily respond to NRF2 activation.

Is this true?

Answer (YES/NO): NO